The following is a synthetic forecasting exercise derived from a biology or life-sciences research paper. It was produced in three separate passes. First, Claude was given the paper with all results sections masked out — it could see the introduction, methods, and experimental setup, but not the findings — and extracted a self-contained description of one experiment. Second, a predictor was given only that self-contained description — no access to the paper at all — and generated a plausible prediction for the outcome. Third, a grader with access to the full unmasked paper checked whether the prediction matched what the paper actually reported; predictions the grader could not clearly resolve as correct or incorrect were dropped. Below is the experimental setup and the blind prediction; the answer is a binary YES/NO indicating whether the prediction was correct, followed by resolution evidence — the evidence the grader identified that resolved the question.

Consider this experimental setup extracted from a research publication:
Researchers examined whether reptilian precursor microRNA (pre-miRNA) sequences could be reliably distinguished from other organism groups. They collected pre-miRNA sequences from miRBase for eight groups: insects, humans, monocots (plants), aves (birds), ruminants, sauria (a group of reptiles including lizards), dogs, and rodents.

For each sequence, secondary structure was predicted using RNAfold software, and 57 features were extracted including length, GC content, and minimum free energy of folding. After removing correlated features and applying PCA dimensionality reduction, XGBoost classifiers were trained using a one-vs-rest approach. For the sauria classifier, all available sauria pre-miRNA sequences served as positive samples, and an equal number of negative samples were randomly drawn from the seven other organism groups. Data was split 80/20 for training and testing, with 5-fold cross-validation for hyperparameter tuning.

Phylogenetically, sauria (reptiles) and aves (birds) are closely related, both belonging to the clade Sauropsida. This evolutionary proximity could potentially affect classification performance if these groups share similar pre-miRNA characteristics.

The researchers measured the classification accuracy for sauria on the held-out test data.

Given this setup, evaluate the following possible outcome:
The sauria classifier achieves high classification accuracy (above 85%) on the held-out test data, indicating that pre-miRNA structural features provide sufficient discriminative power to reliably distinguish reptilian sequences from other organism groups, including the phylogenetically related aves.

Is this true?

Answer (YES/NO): NO